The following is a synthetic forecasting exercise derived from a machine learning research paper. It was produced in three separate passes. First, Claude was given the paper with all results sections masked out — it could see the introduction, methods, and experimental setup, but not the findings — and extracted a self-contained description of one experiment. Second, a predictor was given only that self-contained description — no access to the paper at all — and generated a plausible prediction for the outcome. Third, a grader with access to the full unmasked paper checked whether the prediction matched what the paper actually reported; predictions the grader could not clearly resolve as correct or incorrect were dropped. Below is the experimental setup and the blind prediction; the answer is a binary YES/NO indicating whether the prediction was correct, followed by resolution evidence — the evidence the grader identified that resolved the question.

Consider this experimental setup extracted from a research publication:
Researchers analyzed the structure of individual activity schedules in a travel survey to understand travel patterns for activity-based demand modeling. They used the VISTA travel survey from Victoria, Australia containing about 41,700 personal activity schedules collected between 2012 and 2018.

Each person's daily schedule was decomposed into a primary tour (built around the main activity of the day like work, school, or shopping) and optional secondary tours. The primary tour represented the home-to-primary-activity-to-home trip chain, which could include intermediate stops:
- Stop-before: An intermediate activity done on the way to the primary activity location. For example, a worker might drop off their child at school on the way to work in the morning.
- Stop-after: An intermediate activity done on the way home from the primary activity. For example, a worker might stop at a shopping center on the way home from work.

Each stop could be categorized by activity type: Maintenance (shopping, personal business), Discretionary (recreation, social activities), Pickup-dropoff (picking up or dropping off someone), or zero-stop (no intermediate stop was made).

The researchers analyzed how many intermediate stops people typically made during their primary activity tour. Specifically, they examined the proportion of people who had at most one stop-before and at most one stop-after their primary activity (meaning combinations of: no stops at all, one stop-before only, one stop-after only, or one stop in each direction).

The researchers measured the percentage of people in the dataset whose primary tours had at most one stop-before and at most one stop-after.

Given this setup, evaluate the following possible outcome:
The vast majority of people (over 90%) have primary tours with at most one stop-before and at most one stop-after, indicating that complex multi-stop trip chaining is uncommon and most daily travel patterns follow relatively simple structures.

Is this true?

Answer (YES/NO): YES